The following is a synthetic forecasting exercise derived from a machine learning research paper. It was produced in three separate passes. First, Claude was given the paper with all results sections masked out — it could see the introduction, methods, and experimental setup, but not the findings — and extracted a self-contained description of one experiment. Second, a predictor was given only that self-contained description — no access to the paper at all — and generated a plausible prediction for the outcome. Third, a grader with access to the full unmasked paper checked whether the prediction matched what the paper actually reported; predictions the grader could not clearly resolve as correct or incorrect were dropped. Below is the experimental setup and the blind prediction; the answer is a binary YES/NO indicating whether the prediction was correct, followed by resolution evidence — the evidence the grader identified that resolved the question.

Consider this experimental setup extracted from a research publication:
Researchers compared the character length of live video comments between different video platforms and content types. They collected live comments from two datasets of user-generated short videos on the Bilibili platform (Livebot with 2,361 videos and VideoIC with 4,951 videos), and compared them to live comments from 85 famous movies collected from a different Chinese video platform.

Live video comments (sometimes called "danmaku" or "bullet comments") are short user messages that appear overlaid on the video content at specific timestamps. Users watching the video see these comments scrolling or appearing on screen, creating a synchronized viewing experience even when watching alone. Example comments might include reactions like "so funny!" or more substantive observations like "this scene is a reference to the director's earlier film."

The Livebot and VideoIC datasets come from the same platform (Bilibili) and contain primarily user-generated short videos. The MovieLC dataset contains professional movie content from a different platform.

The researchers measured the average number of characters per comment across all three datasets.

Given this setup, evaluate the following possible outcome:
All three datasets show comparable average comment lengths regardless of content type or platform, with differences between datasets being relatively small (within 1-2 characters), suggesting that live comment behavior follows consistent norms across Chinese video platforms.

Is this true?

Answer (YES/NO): NO